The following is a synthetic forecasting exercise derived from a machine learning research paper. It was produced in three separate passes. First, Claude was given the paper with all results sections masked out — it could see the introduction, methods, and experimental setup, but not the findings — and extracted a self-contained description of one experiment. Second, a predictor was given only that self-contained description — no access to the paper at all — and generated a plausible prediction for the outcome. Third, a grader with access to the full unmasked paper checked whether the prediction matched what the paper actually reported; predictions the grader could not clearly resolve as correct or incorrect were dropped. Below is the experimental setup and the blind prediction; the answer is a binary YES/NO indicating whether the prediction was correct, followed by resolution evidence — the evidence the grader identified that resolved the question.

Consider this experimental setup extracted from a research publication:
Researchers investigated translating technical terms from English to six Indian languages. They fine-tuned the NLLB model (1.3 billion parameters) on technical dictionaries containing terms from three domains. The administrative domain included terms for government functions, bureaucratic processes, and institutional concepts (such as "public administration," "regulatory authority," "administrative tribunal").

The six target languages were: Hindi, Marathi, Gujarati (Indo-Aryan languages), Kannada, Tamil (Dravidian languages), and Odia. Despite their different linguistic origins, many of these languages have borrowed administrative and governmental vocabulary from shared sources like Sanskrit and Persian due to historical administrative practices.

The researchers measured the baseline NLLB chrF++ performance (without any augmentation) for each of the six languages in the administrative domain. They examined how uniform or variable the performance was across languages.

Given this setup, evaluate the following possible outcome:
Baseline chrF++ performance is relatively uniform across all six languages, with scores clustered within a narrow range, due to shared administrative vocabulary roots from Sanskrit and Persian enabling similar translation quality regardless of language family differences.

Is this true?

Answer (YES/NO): NO